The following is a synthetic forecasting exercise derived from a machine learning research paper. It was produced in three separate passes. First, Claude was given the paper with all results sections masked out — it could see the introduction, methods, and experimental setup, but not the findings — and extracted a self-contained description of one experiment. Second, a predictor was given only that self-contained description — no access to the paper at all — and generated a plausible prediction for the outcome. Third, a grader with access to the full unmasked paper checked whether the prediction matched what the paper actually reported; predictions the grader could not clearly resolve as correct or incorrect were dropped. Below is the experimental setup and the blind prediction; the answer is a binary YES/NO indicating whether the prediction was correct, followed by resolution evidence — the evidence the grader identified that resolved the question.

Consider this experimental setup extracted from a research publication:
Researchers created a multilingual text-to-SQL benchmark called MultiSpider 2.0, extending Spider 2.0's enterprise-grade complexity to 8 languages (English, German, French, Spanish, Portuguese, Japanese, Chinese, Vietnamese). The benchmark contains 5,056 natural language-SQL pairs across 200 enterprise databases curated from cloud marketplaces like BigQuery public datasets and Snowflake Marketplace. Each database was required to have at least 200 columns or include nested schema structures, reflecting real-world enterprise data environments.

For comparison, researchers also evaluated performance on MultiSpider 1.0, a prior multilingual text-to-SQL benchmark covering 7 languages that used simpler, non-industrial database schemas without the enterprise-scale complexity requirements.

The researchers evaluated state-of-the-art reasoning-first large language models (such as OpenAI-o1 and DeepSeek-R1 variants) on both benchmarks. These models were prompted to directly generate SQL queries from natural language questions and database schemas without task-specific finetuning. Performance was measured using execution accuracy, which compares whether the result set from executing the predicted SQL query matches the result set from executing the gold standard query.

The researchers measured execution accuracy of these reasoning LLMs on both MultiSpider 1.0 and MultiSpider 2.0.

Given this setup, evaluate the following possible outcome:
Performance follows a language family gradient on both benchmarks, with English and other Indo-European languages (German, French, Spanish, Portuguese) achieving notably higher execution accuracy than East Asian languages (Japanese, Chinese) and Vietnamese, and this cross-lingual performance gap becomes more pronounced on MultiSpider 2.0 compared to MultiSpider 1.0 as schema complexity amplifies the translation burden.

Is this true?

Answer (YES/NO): NO